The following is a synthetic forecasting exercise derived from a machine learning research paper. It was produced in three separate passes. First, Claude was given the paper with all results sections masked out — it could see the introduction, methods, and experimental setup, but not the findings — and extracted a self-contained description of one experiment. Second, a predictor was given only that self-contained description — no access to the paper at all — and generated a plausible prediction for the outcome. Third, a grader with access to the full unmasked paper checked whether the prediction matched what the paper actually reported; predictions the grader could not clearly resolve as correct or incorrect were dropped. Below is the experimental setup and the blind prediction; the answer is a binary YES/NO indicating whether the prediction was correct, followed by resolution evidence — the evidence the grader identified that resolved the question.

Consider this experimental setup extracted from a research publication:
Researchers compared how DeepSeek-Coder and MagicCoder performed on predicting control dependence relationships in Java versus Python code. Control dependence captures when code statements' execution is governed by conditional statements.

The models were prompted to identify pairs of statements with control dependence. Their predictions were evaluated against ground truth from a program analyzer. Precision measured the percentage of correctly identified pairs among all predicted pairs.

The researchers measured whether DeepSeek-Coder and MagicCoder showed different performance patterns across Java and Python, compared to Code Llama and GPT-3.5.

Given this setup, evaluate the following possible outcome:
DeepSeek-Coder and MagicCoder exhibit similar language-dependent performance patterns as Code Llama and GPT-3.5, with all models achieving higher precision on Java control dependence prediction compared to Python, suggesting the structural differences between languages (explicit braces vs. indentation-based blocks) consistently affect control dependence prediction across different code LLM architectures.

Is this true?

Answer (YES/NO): NO